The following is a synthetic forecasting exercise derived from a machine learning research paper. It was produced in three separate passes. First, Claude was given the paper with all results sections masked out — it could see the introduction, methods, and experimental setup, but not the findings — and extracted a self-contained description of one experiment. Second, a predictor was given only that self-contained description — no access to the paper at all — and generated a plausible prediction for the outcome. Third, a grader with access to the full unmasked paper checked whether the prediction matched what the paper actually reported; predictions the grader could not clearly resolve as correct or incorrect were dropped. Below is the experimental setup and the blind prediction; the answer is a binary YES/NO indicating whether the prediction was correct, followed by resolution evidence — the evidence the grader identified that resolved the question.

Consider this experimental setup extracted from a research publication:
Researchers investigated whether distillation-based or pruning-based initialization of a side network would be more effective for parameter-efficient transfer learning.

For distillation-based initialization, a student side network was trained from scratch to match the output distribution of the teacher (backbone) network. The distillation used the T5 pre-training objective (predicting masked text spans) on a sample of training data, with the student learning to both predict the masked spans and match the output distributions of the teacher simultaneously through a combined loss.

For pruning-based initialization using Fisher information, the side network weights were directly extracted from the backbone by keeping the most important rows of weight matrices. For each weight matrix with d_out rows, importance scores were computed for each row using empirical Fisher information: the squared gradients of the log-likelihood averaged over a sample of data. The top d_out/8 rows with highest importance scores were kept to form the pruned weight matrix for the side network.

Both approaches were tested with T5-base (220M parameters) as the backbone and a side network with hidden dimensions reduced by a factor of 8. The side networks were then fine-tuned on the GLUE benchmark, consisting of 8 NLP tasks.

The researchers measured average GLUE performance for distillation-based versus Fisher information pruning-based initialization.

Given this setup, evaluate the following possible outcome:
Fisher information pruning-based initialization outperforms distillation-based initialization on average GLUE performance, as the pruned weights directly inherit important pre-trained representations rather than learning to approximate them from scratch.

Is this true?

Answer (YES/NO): NO